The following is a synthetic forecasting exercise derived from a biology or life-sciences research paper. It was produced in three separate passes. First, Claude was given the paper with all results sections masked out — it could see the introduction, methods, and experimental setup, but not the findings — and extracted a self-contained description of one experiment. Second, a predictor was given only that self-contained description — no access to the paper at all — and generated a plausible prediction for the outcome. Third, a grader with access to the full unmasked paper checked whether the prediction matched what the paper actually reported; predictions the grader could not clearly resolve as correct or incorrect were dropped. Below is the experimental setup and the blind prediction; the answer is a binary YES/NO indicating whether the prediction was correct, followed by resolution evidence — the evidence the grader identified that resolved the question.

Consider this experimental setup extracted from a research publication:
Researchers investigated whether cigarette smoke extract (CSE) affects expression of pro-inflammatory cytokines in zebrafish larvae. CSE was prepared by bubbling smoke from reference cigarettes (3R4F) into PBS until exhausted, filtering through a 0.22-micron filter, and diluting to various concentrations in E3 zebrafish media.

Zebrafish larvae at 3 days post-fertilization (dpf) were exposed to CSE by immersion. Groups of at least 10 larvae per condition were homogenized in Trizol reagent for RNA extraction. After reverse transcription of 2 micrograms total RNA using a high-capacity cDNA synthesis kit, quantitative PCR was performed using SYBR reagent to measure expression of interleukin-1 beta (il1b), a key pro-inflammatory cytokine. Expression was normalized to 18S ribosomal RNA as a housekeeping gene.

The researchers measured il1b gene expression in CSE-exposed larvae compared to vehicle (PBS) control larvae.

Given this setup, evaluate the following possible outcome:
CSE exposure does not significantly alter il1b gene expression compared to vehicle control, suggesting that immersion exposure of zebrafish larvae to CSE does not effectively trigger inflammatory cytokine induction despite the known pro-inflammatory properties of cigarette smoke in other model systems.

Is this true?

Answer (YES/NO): YES